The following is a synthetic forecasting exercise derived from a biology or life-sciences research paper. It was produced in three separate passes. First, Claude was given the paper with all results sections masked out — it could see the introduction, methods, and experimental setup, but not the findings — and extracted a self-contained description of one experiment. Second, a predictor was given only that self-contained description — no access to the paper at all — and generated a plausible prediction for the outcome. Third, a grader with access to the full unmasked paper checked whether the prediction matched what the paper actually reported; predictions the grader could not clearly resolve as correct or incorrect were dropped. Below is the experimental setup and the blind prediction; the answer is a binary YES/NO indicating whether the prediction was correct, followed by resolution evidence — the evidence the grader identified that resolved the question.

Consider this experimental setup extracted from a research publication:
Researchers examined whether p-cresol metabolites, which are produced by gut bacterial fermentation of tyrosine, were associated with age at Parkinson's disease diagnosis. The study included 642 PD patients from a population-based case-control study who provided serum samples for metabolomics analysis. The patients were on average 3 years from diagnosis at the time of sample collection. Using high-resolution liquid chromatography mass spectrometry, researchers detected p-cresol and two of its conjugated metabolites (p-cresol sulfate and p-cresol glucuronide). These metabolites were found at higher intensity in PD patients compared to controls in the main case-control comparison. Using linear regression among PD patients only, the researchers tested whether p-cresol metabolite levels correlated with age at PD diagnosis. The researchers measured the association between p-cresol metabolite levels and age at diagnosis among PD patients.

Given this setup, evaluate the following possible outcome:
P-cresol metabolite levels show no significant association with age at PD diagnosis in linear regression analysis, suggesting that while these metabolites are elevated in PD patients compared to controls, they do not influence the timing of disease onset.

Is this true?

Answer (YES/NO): NO